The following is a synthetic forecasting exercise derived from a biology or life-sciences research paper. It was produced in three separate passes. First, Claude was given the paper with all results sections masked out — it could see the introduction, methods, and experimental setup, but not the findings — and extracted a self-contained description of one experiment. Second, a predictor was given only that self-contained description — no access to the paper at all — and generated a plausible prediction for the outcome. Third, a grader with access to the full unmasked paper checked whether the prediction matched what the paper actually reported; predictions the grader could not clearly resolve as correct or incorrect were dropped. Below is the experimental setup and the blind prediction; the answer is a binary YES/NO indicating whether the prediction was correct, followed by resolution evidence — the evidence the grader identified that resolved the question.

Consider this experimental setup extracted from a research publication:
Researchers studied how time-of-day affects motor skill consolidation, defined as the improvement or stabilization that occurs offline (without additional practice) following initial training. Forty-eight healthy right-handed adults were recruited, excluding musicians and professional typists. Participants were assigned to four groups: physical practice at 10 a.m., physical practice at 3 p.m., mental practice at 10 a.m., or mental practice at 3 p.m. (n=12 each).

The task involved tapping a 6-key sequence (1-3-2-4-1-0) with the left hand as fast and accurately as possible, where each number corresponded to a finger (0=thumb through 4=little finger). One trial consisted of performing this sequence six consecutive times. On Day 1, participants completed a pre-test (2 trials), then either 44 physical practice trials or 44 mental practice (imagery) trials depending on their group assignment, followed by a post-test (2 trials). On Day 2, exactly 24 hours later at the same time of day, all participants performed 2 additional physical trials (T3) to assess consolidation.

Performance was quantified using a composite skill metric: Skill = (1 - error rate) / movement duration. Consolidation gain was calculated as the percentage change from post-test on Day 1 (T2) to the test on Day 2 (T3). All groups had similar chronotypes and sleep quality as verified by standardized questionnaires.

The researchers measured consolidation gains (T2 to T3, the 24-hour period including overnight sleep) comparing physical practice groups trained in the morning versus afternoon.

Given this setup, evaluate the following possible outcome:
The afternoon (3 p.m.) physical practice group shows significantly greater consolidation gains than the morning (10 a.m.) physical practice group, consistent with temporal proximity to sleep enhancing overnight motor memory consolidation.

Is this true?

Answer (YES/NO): YES